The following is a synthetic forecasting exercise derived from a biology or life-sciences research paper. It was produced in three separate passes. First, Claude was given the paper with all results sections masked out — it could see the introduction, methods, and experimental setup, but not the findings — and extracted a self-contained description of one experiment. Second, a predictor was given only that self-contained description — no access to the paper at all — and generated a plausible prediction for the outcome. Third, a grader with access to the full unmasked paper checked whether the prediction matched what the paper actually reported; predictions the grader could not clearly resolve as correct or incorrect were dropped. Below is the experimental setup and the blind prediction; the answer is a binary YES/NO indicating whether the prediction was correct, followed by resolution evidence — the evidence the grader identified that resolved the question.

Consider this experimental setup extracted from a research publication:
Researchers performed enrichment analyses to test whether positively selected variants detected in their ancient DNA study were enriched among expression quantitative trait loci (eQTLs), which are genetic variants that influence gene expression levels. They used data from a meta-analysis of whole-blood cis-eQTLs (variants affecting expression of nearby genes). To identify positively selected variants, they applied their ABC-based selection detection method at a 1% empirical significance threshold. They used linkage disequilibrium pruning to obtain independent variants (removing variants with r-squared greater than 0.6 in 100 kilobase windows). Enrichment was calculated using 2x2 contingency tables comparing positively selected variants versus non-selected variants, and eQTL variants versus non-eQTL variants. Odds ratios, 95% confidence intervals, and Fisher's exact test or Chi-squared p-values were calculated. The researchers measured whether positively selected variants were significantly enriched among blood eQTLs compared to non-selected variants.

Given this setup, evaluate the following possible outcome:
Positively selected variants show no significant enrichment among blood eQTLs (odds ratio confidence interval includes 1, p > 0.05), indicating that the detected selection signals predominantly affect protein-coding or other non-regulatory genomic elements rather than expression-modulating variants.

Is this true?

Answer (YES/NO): NO